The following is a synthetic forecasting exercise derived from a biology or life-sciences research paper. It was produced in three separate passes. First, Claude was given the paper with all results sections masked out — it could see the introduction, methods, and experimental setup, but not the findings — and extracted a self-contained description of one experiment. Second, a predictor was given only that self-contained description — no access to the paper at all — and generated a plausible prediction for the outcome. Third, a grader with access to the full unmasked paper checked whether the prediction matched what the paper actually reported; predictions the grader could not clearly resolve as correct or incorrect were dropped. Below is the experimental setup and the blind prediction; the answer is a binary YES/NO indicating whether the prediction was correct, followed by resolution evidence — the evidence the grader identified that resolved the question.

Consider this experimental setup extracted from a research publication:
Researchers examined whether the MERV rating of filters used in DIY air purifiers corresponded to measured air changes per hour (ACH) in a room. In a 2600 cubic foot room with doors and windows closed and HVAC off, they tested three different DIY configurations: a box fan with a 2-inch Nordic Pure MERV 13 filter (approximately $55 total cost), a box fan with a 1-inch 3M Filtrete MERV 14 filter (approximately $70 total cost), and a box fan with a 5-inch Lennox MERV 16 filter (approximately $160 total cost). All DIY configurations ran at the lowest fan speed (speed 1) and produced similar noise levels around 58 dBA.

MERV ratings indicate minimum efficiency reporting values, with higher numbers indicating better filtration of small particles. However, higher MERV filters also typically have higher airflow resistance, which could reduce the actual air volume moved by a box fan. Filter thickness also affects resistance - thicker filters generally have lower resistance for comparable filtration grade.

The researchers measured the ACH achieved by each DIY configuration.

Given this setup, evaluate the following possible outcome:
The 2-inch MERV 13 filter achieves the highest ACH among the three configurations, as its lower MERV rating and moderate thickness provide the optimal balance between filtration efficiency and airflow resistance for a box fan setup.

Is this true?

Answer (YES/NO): NO